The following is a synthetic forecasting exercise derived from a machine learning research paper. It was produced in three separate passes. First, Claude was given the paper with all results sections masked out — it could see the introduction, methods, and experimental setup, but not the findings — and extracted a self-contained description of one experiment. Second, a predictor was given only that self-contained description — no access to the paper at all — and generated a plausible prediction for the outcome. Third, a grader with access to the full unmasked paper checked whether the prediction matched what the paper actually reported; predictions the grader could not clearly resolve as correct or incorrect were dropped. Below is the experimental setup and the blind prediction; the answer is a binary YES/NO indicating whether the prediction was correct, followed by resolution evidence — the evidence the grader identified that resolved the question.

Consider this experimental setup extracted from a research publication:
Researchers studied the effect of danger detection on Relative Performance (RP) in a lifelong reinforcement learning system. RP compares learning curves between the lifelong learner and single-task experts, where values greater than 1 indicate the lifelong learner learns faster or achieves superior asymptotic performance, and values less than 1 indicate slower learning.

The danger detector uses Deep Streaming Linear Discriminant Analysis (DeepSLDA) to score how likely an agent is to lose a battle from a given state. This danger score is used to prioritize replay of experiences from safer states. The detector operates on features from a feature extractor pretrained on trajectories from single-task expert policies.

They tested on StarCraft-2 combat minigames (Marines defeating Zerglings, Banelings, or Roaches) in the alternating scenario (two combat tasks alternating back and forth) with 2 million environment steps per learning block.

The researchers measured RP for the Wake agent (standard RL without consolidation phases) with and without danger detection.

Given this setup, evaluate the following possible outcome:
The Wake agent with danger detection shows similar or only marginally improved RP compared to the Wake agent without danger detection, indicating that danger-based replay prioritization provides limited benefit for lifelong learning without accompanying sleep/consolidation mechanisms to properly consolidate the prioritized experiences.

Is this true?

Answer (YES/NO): NO